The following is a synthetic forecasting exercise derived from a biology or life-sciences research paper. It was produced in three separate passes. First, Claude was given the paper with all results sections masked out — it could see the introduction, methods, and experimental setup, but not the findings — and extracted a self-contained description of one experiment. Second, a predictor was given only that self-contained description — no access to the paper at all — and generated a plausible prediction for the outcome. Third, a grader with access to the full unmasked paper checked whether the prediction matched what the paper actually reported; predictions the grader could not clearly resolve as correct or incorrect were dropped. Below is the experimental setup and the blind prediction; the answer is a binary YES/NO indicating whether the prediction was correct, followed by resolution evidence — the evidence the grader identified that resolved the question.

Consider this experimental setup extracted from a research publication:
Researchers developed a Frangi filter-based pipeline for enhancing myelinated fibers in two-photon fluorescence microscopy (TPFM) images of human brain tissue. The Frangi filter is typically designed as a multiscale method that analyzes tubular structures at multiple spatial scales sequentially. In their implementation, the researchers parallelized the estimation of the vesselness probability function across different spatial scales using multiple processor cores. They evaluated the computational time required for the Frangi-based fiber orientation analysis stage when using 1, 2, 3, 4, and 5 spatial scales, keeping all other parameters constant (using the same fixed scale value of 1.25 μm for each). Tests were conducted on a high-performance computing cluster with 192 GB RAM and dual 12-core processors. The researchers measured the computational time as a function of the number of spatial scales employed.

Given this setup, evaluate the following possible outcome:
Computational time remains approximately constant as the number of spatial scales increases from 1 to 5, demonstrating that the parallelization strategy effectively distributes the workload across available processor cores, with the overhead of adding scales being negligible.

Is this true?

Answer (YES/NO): YES